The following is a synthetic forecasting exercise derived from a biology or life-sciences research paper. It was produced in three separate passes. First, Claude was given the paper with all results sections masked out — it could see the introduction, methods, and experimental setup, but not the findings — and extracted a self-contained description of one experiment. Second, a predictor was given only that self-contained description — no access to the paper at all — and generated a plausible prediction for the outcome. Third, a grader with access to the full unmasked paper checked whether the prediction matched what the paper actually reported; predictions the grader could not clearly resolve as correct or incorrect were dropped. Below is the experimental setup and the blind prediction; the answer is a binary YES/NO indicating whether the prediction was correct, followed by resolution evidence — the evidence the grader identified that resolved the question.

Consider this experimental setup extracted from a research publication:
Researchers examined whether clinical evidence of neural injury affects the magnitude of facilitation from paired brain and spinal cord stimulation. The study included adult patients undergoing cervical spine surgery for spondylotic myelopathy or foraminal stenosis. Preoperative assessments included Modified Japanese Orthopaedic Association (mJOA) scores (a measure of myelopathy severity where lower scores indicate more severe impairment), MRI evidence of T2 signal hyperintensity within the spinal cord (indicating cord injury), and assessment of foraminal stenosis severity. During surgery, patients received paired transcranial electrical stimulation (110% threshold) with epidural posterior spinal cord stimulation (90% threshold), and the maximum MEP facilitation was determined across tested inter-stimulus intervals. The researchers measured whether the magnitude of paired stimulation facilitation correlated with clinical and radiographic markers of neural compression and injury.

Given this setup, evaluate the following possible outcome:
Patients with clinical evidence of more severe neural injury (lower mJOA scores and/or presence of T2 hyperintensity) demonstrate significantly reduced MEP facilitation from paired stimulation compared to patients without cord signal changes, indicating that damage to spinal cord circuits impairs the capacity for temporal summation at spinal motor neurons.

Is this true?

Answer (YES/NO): NO